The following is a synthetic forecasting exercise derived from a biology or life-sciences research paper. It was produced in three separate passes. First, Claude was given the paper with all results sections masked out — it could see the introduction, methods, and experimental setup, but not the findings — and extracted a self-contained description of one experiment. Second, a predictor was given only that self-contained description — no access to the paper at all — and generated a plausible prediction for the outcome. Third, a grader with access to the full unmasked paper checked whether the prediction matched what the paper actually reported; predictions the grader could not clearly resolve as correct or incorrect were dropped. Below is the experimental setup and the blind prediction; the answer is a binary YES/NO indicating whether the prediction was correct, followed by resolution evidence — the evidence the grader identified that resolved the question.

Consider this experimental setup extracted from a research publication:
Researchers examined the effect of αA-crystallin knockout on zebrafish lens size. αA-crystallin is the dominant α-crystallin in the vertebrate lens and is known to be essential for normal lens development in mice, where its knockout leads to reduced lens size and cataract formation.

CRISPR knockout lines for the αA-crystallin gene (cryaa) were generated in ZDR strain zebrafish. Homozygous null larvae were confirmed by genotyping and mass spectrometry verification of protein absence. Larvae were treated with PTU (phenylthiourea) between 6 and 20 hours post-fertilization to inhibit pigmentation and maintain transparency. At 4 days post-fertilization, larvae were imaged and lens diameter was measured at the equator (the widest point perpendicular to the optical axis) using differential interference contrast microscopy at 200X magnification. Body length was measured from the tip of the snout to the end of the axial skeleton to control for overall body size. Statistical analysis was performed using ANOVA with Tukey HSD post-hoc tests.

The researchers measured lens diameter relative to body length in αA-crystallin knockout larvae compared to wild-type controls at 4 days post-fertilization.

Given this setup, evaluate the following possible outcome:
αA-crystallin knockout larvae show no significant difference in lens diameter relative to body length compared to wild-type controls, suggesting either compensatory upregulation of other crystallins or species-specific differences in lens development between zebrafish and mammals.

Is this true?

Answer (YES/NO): NO